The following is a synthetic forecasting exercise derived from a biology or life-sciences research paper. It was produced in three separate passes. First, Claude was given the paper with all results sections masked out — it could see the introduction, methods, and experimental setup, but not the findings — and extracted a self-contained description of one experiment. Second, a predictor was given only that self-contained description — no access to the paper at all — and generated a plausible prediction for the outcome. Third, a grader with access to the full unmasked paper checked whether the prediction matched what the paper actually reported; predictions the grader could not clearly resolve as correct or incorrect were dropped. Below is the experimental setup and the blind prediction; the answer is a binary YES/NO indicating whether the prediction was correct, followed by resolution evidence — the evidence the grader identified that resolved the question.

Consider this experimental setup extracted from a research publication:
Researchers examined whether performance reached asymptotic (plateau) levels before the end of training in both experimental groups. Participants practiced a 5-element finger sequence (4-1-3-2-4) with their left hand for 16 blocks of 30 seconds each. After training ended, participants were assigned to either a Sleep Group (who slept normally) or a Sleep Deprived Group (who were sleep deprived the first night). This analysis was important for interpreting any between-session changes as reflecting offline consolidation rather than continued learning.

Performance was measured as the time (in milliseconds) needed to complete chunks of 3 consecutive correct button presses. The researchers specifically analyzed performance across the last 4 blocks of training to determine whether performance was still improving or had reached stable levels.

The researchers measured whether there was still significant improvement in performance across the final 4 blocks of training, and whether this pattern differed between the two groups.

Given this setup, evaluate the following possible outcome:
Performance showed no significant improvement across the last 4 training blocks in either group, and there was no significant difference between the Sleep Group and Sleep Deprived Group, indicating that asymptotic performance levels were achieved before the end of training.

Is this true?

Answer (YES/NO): YES